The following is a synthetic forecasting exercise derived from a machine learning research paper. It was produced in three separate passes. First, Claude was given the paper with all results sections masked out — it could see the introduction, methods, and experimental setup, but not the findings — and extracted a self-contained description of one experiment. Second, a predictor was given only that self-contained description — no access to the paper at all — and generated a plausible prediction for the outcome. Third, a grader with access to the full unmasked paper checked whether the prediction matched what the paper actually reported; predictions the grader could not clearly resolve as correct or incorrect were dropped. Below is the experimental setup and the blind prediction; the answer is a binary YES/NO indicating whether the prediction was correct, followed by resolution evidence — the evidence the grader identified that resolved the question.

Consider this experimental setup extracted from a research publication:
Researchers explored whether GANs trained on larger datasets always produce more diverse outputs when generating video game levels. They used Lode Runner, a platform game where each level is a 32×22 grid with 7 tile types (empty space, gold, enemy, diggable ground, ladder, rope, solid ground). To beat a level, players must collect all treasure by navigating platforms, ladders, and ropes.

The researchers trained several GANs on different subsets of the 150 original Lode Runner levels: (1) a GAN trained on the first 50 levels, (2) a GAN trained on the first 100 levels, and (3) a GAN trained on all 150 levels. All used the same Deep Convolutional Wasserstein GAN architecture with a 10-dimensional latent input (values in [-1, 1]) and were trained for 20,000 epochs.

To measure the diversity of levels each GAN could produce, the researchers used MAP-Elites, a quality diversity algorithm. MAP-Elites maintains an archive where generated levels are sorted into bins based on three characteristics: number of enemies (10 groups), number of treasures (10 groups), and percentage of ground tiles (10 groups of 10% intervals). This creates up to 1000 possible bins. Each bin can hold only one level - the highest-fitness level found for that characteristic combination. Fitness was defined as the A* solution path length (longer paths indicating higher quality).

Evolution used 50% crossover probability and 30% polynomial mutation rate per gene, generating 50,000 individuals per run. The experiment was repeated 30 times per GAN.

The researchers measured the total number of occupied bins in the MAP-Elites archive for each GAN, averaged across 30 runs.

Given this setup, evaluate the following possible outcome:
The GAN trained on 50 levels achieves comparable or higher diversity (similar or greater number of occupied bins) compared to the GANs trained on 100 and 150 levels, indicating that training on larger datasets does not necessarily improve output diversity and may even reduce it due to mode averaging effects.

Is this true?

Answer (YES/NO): YES